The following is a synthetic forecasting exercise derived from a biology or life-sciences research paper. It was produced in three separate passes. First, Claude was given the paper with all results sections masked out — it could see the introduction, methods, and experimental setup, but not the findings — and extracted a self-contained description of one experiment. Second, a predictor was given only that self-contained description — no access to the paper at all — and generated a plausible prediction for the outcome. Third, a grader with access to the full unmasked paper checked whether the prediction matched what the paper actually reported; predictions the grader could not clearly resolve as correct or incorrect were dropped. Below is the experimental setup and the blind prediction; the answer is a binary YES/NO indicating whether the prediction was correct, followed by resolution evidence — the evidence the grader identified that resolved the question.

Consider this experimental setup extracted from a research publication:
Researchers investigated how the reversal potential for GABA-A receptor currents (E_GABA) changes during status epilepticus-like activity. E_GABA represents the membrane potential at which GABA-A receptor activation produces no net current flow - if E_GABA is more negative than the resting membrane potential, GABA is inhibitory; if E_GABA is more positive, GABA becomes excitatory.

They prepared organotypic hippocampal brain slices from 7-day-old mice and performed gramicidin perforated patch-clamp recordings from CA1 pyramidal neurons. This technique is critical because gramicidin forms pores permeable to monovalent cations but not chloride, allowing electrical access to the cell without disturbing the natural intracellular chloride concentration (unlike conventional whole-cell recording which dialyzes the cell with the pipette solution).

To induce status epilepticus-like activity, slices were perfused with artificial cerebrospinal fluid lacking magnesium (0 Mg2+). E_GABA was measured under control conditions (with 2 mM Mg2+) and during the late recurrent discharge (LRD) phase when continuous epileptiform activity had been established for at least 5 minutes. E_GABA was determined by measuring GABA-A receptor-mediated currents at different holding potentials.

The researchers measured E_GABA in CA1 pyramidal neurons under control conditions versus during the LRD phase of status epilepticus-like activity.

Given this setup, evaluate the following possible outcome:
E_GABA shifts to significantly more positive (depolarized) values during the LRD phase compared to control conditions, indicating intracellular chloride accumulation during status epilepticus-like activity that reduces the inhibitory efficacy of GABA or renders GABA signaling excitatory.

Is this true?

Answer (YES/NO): YES